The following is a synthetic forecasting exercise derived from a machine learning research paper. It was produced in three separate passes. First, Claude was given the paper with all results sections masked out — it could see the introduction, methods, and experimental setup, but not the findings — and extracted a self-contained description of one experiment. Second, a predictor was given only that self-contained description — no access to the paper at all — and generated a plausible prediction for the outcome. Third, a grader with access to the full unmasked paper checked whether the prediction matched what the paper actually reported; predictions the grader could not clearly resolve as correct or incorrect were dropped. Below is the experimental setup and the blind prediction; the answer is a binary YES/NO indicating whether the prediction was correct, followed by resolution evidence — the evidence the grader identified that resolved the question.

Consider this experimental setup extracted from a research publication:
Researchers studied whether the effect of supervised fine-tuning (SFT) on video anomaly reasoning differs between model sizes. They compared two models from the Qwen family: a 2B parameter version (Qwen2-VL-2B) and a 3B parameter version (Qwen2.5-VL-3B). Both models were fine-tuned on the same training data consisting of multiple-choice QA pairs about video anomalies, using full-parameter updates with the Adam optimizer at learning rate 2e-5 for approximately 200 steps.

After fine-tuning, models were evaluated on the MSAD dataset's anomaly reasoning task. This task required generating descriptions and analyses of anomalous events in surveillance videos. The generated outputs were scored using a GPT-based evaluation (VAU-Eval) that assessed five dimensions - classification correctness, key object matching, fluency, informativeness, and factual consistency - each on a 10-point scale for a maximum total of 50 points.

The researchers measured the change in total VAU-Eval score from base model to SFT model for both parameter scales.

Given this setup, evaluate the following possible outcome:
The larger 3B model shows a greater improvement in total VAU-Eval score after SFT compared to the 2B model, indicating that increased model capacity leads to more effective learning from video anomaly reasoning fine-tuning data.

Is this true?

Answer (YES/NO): NO